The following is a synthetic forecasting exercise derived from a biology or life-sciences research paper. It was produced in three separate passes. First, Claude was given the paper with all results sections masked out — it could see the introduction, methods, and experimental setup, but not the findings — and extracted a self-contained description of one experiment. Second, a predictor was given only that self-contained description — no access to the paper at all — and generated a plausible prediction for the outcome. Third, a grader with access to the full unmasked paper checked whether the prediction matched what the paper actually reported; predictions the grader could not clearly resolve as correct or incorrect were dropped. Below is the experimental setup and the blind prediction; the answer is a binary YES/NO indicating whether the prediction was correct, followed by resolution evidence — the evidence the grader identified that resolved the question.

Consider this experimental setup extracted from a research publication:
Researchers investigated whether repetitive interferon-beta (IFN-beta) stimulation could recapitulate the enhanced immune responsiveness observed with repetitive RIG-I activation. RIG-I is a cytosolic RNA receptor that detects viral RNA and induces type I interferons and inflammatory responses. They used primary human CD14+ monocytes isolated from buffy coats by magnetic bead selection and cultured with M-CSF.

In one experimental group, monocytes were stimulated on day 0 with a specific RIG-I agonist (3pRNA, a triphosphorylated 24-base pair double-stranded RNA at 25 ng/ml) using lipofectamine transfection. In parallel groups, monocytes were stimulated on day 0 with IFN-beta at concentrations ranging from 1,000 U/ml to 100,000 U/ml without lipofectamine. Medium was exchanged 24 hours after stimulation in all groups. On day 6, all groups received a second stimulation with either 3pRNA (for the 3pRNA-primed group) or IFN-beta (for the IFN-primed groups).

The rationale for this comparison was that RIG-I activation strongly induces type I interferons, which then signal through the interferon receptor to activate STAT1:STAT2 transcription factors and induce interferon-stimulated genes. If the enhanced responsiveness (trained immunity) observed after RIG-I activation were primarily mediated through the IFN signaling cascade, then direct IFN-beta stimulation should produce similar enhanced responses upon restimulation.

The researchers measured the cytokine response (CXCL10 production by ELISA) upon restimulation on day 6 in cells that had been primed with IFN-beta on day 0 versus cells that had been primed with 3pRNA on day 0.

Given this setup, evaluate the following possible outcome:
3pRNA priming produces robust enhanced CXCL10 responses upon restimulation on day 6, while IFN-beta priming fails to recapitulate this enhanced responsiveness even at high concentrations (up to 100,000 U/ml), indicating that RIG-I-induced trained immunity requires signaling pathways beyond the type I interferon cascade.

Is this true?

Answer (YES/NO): YES